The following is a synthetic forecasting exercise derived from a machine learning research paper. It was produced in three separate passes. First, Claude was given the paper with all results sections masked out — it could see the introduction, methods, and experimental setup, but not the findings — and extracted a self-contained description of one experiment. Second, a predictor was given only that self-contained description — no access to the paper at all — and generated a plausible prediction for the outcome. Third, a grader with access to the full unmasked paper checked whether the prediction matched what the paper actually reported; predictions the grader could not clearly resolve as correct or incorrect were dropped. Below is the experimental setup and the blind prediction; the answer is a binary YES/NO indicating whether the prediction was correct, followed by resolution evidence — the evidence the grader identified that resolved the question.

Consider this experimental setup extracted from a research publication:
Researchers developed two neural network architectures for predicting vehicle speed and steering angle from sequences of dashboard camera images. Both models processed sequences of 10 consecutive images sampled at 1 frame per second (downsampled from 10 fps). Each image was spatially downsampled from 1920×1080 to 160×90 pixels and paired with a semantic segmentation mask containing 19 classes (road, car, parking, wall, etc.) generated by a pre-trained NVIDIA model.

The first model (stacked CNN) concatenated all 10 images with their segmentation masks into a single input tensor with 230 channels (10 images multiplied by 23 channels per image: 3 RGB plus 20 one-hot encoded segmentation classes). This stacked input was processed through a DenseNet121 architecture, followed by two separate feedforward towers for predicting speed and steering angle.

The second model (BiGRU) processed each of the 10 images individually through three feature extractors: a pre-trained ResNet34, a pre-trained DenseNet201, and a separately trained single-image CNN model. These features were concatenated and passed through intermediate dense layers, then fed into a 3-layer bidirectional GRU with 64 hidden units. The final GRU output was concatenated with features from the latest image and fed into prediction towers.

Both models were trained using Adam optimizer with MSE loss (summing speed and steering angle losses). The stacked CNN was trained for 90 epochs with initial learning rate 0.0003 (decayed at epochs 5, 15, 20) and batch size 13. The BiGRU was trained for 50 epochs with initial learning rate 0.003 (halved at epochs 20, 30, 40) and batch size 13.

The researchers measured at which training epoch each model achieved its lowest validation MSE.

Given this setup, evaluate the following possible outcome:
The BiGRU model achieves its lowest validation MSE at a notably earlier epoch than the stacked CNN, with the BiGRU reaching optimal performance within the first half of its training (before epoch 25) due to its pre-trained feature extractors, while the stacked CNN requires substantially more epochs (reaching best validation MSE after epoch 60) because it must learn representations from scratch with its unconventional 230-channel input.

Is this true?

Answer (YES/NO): NO